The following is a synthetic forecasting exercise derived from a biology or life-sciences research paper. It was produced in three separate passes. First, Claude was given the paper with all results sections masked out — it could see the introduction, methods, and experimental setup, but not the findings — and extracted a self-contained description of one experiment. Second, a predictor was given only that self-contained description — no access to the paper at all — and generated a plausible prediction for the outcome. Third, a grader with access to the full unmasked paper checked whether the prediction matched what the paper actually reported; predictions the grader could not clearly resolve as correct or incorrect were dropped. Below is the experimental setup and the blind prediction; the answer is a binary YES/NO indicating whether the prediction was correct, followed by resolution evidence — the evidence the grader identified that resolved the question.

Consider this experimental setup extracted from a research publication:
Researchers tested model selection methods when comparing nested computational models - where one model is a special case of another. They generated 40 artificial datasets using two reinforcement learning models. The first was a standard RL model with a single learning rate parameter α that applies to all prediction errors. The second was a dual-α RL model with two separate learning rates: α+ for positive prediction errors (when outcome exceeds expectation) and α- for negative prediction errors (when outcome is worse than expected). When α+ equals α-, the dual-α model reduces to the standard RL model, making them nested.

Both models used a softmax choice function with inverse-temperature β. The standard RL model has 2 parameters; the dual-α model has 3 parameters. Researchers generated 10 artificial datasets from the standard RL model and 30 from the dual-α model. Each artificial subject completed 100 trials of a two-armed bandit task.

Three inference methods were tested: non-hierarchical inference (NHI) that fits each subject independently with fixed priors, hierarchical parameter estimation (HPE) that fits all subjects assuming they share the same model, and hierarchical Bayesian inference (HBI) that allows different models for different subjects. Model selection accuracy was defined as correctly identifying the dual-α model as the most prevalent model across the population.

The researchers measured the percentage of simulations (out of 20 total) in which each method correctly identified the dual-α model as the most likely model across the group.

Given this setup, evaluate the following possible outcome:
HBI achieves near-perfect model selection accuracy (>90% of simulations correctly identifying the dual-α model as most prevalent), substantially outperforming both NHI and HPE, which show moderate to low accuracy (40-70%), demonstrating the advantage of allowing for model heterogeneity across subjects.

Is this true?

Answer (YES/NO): NO